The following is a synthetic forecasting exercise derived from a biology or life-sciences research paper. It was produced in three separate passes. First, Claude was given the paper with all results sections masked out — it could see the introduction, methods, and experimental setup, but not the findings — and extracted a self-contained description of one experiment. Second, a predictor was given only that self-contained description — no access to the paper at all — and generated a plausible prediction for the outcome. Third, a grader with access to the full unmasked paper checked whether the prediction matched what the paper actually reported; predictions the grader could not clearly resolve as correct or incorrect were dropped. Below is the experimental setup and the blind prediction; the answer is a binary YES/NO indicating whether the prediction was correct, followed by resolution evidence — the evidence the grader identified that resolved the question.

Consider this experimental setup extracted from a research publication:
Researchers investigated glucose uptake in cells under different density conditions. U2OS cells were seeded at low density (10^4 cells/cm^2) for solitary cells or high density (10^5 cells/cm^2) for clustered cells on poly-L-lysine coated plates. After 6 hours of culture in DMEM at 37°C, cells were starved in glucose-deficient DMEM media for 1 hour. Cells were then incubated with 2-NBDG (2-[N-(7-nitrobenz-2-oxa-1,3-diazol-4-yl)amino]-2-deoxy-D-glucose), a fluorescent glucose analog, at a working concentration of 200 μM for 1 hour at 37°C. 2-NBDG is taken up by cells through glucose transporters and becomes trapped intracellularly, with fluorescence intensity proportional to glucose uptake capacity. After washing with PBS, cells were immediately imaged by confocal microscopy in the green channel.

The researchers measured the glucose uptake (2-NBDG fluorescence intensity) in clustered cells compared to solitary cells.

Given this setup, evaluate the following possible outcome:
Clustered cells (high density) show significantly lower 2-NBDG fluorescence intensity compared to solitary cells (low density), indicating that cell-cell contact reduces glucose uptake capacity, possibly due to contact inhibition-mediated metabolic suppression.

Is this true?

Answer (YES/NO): NO